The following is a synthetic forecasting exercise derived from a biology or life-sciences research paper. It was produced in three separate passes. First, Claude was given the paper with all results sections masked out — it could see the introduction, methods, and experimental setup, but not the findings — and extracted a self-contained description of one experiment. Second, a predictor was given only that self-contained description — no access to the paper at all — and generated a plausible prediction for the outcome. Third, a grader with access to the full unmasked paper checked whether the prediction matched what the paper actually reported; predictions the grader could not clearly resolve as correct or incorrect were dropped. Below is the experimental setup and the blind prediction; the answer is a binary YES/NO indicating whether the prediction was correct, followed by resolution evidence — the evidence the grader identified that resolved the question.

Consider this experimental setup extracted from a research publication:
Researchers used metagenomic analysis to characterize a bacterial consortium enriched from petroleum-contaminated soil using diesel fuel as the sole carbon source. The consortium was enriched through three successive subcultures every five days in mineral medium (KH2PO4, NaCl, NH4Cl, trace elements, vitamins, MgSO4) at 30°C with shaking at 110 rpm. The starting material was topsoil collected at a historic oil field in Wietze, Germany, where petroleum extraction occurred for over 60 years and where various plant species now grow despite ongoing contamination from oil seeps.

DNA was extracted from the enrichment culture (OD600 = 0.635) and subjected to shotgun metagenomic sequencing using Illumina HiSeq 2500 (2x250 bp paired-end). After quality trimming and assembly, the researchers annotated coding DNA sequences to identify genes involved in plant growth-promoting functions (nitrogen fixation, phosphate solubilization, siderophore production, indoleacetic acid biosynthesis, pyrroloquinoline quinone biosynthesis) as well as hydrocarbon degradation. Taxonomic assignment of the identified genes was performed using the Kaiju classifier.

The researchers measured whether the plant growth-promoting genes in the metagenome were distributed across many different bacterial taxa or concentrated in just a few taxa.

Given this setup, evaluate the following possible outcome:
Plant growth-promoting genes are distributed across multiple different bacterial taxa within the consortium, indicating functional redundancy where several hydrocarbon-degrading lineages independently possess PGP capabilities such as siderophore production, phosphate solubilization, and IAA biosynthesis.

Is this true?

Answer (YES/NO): NO